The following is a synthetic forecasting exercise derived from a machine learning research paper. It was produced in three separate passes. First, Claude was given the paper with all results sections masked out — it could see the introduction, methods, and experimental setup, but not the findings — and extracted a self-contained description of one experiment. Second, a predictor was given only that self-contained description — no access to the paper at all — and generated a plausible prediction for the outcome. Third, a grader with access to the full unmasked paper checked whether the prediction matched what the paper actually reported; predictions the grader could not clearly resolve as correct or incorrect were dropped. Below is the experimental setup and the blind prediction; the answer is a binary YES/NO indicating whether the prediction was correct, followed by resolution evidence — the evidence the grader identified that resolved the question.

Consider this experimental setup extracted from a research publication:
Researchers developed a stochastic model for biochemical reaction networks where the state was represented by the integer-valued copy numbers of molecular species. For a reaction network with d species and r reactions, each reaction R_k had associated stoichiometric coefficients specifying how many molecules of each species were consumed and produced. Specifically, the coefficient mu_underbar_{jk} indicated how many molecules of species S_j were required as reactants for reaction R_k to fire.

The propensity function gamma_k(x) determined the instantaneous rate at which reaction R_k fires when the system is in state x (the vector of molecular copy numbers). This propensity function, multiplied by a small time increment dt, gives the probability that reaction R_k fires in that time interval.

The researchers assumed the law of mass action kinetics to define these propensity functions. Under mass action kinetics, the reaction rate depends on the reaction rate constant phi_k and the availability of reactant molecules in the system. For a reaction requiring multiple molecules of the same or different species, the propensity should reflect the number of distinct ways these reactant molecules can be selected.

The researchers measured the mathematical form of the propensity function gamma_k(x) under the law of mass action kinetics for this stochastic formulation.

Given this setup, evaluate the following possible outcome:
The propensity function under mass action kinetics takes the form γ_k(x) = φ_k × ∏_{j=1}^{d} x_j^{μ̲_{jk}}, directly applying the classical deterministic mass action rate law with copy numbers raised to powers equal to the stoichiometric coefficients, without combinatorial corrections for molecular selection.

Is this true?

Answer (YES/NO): NO